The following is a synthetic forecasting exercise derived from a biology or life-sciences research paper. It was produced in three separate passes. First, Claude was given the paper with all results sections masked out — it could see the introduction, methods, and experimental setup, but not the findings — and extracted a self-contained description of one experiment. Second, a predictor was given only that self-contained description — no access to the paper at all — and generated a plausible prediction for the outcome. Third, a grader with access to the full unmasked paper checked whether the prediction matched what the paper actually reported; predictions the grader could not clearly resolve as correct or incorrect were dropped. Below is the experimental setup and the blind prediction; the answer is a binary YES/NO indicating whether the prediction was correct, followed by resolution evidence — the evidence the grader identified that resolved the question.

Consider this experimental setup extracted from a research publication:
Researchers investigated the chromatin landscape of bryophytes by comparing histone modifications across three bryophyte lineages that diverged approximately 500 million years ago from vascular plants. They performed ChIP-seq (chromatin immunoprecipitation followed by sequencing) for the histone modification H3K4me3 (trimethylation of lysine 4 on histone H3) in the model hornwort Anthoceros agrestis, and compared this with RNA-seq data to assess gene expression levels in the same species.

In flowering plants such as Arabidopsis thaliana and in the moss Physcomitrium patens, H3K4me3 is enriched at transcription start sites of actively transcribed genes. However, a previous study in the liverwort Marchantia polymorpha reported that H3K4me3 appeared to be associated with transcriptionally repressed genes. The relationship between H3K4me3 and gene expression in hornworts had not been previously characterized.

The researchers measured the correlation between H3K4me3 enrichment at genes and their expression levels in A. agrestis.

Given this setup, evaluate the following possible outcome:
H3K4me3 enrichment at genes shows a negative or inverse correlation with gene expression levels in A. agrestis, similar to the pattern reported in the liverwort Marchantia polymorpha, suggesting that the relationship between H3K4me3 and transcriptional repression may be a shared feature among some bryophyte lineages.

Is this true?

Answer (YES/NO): NO